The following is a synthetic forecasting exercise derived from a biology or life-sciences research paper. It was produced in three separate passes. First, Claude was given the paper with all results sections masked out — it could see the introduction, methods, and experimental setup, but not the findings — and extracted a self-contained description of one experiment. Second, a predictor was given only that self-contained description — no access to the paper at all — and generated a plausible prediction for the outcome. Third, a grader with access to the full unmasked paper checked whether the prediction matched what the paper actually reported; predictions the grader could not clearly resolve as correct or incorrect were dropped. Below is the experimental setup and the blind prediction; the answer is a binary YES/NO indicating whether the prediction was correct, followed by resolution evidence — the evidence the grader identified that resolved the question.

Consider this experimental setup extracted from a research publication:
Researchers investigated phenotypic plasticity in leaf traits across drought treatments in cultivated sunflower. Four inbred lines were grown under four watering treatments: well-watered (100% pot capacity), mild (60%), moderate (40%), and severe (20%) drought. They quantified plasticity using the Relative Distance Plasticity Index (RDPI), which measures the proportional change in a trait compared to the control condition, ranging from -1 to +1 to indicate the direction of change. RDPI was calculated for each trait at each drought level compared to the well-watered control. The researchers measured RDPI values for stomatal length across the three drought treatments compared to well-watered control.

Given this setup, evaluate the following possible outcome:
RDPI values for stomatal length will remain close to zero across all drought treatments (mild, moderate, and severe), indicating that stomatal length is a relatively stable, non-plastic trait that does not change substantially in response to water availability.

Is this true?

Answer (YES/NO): NO